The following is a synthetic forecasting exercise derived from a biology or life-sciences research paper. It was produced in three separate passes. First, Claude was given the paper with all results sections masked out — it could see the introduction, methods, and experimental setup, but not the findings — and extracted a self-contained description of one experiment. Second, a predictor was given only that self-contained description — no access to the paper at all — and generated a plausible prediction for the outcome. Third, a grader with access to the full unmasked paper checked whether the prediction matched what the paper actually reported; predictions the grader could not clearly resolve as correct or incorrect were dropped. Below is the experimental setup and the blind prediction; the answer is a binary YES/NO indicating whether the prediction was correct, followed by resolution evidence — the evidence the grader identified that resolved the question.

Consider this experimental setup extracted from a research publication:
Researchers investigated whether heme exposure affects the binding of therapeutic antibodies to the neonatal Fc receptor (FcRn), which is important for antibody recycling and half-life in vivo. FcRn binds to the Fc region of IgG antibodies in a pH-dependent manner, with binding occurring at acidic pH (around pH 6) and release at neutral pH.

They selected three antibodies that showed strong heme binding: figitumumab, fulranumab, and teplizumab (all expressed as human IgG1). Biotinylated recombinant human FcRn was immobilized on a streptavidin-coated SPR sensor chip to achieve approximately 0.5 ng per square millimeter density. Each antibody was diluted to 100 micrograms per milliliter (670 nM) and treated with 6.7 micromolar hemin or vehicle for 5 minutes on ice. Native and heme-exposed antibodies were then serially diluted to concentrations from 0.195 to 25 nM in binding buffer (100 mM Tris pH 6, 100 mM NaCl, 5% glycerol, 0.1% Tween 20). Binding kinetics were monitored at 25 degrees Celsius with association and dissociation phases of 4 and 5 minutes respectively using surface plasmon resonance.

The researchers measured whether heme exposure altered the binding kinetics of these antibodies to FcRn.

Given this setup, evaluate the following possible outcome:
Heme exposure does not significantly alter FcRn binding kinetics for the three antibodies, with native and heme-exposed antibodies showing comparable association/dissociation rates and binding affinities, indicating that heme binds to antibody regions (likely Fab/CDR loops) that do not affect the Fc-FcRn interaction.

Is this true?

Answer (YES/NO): YES